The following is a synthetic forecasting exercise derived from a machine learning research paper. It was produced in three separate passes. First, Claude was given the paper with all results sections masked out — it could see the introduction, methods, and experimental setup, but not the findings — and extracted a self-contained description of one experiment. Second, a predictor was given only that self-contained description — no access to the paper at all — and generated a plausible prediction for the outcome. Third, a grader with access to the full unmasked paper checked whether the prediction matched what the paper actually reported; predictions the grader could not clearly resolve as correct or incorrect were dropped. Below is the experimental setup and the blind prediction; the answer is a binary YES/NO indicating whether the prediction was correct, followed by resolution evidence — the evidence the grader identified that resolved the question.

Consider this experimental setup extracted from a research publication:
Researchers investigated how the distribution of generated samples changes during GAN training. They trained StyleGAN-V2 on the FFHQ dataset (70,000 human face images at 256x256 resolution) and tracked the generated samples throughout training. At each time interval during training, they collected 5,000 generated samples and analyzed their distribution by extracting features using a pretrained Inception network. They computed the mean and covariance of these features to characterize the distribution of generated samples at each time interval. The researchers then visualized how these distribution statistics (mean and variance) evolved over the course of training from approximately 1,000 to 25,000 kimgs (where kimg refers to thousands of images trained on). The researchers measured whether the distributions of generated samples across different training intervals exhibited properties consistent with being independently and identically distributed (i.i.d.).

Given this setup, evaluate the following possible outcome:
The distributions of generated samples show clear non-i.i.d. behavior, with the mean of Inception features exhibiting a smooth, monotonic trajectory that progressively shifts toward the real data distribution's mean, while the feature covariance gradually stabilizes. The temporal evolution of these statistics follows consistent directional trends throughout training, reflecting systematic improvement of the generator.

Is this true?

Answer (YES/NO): NO